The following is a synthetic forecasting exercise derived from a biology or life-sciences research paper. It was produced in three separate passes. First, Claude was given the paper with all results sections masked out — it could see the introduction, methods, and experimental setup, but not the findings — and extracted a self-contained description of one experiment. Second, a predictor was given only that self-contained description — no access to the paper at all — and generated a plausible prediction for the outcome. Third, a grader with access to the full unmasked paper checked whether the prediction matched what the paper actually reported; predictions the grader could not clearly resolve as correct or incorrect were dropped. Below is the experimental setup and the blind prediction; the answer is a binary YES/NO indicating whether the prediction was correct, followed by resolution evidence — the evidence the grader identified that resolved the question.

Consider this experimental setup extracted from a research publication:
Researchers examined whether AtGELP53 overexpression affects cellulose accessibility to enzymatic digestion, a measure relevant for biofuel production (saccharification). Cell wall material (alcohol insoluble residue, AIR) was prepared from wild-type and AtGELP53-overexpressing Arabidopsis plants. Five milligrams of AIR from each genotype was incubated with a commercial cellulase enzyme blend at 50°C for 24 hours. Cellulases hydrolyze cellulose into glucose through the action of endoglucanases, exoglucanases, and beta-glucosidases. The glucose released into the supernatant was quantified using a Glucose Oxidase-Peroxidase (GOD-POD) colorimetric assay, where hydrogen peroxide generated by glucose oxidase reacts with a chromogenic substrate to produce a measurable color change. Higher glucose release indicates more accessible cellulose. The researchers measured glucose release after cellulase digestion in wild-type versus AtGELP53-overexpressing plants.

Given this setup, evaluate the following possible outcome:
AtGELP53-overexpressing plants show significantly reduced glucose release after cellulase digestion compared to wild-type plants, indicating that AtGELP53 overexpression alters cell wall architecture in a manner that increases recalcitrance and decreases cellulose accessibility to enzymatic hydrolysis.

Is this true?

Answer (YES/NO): YES